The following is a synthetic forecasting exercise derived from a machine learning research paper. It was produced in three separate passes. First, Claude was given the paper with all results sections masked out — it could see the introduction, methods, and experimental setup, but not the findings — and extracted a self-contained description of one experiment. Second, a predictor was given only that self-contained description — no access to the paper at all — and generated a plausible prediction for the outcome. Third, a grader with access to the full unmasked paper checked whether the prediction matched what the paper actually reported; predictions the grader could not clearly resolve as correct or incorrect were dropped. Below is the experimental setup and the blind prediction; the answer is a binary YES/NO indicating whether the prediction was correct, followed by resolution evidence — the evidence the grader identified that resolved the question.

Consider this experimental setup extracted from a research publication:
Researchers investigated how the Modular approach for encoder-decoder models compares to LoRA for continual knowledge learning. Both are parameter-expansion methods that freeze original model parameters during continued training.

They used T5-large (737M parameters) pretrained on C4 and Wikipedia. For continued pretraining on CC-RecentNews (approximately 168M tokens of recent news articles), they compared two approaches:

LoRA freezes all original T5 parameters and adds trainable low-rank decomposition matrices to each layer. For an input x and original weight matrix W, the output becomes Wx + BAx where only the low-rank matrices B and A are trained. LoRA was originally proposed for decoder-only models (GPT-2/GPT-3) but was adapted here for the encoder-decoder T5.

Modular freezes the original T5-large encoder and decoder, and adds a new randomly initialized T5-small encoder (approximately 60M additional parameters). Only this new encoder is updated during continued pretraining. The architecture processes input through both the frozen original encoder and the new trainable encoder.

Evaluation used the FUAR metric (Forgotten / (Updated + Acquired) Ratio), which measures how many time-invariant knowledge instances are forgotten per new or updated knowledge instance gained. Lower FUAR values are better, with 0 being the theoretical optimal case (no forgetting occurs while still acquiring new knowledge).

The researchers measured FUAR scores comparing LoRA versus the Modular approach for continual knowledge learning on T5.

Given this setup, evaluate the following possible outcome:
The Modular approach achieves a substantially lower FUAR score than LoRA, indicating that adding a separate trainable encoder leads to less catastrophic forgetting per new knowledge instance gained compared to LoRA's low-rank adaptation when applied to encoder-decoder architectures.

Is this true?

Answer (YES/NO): YES